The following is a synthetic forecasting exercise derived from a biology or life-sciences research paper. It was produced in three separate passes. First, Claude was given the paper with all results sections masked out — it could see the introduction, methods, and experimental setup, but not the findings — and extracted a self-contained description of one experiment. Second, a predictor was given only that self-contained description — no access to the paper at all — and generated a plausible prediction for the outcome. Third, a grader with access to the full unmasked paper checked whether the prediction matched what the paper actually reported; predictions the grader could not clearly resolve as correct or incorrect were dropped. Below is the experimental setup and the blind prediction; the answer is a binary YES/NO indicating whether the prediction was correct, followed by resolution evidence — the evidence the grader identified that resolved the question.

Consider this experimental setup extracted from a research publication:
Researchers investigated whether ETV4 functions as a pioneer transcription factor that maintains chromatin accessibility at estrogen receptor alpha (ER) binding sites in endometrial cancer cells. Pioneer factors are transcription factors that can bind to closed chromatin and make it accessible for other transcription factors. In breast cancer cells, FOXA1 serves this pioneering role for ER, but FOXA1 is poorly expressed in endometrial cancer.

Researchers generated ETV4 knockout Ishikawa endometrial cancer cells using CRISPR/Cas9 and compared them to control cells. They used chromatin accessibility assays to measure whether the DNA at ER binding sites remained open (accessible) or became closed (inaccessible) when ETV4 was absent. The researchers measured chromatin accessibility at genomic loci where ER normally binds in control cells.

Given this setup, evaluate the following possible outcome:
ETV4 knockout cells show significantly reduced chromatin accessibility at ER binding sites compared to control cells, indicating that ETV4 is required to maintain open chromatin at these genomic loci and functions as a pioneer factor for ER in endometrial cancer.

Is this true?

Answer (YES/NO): NO